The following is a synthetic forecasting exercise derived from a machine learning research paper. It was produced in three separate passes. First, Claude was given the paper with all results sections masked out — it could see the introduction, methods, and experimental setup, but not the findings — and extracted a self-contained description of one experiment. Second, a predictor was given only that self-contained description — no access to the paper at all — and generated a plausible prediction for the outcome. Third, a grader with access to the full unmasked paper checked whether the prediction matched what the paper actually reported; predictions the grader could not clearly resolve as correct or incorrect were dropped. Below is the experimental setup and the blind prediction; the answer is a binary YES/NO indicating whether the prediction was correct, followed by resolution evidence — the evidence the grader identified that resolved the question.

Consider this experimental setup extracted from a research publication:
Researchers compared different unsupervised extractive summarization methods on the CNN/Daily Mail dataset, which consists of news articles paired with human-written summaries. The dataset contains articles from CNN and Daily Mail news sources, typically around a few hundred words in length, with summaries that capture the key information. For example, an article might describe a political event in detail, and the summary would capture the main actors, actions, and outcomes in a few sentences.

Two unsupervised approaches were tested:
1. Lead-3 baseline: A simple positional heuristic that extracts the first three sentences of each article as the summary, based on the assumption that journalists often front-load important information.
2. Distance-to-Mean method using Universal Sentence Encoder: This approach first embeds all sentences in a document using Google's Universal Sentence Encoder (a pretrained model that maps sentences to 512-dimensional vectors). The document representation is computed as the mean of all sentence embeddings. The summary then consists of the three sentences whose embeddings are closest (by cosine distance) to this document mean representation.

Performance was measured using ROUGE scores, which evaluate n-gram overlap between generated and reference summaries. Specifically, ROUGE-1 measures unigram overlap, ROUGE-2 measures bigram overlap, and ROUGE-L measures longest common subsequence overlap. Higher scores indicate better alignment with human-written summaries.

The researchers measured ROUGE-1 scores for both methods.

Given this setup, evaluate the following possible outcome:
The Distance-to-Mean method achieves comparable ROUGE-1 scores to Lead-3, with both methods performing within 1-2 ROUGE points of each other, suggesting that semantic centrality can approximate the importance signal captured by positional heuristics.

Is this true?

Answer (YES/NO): NO